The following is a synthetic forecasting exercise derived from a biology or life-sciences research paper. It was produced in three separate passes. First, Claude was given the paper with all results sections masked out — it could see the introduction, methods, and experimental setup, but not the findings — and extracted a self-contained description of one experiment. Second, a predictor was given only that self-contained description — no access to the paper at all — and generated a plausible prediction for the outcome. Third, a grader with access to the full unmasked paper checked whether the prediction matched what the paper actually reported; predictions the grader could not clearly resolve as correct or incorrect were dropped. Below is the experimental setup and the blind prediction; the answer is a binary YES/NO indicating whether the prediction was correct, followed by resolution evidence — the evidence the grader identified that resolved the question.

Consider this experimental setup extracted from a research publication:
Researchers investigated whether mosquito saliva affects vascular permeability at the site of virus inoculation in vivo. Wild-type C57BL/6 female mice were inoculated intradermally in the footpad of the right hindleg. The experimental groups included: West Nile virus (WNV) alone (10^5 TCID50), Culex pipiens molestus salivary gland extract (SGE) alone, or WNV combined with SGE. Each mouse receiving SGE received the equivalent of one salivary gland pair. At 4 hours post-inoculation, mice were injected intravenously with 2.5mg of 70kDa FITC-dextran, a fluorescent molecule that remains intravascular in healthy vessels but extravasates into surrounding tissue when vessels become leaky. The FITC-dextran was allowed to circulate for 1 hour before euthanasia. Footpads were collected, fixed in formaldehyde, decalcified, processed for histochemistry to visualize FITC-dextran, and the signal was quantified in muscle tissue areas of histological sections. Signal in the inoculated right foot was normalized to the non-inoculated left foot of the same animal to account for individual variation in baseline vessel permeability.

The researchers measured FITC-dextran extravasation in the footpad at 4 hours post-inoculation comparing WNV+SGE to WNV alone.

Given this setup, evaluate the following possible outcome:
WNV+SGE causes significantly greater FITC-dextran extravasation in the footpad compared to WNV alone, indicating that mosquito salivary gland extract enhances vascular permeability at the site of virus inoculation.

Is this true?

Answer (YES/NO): NO